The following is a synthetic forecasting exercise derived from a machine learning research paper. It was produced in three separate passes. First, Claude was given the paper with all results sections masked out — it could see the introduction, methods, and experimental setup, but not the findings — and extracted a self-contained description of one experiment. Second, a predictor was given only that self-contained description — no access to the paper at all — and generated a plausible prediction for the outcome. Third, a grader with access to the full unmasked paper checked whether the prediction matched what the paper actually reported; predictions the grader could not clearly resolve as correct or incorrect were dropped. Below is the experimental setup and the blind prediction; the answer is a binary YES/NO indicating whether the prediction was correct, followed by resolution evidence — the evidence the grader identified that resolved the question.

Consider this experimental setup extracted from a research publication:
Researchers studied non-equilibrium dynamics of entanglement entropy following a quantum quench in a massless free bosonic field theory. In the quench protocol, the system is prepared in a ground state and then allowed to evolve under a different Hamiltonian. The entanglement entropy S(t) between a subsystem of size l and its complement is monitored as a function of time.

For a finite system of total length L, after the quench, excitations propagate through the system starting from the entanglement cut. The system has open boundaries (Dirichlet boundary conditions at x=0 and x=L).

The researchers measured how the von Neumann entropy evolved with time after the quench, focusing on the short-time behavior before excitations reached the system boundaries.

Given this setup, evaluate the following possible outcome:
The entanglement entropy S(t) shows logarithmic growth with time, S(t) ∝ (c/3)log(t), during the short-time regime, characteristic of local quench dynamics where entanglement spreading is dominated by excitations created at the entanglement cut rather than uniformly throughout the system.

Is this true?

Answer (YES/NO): NO